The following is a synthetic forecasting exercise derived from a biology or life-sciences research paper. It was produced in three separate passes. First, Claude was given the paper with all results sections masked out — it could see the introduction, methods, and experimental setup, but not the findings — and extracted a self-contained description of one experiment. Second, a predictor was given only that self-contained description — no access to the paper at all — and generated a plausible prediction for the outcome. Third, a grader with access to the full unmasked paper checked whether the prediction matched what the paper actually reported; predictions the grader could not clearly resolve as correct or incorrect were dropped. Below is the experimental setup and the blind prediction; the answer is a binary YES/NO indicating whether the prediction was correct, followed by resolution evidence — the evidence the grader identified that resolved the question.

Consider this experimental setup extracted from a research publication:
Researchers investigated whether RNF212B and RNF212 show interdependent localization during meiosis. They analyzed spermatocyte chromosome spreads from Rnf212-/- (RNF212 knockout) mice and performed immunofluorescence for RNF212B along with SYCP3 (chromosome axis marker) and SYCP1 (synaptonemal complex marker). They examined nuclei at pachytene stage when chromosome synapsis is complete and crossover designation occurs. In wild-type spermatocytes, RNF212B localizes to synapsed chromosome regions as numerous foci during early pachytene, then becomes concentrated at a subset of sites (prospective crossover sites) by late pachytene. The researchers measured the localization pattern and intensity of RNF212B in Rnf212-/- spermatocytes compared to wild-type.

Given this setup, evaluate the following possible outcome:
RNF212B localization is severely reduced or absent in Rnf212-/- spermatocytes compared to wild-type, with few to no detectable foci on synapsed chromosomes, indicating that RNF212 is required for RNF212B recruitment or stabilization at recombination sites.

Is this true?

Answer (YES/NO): YES